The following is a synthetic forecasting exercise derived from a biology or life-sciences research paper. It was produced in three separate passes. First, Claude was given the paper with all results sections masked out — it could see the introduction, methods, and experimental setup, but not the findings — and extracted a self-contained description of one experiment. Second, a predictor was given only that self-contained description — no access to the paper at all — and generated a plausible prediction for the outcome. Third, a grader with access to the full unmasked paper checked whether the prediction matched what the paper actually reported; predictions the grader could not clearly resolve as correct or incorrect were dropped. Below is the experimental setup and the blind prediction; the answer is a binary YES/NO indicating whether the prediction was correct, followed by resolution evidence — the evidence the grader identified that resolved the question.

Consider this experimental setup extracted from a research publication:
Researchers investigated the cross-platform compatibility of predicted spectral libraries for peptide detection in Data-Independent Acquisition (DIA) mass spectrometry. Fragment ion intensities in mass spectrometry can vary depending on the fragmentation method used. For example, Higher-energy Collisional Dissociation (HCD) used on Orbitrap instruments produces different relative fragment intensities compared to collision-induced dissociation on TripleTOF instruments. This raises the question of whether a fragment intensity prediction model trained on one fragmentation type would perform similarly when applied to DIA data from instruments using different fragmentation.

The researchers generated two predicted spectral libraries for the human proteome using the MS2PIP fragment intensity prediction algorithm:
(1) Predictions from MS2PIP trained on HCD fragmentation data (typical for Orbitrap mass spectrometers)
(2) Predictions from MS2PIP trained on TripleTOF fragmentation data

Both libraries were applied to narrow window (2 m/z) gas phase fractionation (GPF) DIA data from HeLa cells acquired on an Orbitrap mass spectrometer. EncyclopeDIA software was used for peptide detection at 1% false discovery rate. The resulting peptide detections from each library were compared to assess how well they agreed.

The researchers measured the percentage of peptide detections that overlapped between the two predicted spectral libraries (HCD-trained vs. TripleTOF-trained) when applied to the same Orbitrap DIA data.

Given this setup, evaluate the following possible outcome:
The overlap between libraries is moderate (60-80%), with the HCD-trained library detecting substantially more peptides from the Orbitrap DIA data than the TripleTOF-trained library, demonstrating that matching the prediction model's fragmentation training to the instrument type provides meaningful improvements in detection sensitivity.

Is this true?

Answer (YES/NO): NO